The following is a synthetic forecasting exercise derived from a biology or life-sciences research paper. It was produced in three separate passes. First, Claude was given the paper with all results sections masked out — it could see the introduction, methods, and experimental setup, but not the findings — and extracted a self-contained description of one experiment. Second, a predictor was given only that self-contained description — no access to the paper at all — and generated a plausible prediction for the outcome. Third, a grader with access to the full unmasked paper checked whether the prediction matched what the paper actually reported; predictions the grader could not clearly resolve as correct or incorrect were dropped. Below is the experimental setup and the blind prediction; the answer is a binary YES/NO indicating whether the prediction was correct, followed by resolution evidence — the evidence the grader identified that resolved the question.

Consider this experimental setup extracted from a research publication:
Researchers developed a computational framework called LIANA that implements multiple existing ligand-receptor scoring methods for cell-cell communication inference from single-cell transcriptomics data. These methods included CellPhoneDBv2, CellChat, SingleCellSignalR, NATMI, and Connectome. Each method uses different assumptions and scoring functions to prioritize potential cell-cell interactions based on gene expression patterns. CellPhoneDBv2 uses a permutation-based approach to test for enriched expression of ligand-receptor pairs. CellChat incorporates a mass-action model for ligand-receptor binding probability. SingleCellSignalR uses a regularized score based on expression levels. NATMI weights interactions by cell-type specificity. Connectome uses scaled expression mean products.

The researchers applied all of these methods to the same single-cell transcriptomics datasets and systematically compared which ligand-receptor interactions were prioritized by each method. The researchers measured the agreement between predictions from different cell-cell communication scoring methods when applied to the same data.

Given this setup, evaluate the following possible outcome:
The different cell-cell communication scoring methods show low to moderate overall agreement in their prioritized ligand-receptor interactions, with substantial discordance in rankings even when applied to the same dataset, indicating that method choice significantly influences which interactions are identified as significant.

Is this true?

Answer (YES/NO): YES